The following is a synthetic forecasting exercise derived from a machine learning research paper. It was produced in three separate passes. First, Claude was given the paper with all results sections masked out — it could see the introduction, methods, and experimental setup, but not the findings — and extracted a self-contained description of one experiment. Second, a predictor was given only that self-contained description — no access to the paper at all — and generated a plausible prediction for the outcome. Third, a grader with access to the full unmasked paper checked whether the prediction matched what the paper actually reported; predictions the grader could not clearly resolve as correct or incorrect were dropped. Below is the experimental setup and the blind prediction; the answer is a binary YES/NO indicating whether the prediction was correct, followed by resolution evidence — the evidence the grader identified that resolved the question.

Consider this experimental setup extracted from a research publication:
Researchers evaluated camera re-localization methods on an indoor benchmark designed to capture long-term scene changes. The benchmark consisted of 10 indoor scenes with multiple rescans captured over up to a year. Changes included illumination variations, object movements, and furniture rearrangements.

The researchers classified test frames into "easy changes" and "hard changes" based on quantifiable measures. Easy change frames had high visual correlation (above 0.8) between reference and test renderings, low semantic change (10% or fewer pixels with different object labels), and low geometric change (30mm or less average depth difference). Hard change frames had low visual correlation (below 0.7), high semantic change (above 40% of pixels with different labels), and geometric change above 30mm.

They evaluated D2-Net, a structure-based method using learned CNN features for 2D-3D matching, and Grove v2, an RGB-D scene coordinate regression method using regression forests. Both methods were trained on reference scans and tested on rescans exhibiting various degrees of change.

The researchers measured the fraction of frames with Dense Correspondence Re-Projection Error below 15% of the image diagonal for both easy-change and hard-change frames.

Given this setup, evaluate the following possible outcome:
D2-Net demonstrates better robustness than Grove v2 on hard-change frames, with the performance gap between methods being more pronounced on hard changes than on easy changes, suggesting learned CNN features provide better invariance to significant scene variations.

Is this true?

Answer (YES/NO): YES